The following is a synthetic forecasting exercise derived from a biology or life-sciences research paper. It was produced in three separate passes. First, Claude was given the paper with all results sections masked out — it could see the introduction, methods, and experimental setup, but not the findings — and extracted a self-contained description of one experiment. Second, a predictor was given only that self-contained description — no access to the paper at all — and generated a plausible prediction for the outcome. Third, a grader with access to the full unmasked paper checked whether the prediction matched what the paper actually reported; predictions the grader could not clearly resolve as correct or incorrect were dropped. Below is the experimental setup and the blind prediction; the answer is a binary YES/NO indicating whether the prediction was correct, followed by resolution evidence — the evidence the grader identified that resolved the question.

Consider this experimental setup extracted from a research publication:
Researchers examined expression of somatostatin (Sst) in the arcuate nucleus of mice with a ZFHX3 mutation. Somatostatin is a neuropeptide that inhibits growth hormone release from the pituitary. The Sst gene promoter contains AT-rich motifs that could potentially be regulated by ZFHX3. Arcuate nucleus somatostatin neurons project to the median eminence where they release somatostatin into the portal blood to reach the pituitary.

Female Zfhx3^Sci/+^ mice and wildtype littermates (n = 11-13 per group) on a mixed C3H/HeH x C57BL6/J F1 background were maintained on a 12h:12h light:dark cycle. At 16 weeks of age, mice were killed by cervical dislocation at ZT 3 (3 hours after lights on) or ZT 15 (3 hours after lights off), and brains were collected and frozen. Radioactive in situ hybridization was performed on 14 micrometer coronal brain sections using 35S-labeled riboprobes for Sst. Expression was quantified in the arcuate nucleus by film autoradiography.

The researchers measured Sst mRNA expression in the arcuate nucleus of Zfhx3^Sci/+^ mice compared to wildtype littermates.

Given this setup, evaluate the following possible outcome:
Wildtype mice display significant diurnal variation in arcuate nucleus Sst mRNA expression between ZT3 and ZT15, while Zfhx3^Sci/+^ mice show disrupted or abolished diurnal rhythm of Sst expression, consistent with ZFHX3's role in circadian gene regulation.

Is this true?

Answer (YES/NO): NO